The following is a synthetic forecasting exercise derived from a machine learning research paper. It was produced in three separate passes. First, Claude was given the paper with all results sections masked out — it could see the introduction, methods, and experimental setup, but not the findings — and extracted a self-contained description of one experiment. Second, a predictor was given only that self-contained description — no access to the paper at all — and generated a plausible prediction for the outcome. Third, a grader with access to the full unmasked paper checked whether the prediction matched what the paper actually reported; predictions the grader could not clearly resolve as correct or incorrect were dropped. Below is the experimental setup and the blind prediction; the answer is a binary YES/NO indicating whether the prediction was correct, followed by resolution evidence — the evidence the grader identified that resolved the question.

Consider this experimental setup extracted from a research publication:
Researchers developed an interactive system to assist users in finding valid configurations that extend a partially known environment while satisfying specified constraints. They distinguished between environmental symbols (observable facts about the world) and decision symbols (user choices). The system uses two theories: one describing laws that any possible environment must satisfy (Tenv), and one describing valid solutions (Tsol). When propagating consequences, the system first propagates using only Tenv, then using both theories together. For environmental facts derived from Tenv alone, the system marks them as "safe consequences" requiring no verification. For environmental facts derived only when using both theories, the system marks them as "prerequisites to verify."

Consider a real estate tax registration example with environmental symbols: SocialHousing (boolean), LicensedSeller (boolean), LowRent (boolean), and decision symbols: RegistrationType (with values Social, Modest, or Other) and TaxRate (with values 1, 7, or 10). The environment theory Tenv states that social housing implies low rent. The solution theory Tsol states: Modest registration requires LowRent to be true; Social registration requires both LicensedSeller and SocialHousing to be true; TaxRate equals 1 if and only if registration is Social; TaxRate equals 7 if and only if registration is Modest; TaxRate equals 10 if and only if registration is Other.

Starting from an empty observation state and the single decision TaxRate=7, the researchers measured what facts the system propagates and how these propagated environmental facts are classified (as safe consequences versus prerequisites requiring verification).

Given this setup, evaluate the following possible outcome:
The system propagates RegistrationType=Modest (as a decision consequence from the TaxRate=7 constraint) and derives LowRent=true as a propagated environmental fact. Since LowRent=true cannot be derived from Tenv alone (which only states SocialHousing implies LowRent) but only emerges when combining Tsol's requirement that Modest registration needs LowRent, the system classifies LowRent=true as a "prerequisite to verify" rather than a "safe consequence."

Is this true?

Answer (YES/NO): YES